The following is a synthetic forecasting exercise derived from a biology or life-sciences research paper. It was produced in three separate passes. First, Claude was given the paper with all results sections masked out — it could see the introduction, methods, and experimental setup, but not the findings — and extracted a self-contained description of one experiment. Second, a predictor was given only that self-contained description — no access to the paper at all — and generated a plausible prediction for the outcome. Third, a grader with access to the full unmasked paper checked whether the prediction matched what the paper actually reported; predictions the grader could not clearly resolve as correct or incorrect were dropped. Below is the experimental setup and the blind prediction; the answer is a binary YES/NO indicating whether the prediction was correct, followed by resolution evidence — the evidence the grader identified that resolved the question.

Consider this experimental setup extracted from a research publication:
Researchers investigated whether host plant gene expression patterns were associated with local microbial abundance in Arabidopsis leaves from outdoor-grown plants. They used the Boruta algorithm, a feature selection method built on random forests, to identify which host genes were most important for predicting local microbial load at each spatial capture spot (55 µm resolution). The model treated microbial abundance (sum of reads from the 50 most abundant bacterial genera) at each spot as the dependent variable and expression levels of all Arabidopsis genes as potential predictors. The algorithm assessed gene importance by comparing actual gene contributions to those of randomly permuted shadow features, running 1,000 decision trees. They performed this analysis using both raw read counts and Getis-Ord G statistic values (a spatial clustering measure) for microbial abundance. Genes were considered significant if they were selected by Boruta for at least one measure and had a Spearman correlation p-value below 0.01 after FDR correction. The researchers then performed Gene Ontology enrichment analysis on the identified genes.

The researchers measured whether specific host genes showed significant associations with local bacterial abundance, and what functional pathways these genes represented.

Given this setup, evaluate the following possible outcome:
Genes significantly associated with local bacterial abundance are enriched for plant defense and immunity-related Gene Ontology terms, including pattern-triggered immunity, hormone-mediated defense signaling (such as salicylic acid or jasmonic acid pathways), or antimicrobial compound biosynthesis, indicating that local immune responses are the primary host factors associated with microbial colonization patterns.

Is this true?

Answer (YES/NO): NO